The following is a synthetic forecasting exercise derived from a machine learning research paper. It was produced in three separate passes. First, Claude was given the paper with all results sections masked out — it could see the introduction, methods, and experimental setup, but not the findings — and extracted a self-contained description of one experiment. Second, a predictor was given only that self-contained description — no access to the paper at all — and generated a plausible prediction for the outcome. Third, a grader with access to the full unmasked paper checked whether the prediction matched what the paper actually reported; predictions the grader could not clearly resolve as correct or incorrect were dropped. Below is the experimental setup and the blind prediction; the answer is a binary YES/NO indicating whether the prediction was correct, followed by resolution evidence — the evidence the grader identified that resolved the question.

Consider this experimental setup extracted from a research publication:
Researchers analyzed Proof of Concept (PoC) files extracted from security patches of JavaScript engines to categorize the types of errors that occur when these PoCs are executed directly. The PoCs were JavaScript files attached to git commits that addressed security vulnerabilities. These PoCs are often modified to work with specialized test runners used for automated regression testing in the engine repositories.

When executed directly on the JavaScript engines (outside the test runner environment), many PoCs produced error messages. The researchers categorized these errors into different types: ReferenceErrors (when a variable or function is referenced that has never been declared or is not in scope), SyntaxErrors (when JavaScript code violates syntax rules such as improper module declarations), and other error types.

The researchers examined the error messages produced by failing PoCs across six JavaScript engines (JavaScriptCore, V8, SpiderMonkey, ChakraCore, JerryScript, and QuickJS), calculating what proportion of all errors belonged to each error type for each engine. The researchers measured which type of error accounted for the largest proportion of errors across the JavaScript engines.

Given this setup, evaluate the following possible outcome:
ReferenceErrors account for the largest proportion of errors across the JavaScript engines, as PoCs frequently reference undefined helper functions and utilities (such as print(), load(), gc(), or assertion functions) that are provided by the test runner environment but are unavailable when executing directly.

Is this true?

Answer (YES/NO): YES